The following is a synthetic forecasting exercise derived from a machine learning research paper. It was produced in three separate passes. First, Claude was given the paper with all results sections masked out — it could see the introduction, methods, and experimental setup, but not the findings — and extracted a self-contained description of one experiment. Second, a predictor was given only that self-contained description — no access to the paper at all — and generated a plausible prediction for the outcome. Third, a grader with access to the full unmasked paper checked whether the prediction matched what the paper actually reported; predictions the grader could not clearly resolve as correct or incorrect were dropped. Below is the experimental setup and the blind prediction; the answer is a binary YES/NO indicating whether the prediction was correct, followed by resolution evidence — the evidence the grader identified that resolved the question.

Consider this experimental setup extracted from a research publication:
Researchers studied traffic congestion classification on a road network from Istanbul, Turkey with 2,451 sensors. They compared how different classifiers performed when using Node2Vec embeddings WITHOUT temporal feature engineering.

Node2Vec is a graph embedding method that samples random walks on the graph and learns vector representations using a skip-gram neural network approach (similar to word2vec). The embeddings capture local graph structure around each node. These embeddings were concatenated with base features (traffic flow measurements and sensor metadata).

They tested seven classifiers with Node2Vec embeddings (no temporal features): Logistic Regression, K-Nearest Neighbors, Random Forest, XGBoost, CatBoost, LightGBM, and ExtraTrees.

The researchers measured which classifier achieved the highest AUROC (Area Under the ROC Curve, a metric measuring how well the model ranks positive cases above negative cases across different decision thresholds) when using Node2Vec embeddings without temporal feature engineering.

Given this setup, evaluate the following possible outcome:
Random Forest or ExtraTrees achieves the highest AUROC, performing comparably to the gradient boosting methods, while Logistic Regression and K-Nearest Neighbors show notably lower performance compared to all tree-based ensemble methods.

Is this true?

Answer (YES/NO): NO